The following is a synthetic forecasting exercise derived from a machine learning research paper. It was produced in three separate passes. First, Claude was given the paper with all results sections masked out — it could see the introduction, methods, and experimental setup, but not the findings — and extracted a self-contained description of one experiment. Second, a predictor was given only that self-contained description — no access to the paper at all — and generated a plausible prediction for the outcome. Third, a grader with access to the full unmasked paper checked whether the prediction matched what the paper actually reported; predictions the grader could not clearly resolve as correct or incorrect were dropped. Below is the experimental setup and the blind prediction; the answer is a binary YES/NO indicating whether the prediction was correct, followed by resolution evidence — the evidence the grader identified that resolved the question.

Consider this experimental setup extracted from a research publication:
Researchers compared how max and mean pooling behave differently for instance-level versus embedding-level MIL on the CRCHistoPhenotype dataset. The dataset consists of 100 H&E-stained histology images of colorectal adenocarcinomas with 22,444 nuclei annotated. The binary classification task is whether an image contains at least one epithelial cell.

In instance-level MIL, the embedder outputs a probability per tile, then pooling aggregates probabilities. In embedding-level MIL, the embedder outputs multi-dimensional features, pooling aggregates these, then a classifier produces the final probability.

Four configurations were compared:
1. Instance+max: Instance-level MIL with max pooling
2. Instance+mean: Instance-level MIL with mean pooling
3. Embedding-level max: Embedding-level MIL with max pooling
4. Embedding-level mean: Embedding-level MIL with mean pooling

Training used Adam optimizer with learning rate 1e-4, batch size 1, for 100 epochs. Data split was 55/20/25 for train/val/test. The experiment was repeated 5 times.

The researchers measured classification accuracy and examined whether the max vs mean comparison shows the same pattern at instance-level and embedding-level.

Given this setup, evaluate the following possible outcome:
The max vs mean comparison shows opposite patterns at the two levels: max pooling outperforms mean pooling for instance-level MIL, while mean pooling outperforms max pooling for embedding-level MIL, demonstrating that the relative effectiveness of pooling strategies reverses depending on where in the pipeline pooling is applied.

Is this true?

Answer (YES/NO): YES